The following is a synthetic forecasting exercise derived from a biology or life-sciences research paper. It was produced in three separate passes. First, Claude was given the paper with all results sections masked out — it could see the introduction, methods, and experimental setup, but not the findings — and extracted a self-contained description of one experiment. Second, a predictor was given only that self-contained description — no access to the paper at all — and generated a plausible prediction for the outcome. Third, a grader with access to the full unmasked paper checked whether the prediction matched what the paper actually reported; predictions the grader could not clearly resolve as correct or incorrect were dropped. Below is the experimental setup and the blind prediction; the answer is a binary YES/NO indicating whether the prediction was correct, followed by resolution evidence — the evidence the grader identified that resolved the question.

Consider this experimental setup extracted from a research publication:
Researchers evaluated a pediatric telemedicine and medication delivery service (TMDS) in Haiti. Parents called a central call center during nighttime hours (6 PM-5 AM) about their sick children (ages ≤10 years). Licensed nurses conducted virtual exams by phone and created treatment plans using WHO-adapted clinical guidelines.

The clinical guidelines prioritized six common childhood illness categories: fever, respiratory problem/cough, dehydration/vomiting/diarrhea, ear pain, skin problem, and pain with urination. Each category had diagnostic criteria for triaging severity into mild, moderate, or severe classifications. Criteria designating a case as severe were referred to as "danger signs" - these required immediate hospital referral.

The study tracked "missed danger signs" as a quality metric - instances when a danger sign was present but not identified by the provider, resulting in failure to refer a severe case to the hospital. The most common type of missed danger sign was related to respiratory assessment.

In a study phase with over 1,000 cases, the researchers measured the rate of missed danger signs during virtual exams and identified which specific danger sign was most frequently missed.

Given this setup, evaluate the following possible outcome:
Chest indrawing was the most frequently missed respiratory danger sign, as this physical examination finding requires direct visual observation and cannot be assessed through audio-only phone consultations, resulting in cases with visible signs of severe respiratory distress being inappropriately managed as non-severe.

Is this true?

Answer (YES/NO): NO